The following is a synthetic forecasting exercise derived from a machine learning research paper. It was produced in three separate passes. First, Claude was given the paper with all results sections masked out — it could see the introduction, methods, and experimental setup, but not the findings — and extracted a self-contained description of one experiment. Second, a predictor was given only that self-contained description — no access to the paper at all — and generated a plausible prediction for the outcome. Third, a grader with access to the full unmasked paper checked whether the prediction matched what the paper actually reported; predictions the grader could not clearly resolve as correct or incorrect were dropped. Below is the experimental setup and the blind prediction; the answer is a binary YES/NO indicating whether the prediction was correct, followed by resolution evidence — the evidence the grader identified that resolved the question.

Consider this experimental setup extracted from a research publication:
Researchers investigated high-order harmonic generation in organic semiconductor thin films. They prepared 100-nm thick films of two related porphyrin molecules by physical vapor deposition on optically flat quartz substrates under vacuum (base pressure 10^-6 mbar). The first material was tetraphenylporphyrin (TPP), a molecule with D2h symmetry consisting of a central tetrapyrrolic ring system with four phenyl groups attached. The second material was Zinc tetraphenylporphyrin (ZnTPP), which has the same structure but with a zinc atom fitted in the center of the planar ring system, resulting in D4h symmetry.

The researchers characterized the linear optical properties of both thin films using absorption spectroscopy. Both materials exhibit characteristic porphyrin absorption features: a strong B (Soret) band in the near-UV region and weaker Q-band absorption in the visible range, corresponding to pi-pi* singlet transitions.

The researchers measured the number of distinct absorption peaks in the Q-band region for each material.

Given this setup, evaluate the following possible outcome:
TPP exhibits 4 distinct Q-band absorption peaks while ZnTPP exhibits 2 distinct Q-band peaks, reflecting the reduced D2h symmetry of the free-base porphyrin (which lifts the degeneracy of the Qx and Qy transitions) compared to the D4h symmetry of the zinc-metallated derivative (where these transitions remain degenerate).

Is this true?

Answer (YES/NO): YES